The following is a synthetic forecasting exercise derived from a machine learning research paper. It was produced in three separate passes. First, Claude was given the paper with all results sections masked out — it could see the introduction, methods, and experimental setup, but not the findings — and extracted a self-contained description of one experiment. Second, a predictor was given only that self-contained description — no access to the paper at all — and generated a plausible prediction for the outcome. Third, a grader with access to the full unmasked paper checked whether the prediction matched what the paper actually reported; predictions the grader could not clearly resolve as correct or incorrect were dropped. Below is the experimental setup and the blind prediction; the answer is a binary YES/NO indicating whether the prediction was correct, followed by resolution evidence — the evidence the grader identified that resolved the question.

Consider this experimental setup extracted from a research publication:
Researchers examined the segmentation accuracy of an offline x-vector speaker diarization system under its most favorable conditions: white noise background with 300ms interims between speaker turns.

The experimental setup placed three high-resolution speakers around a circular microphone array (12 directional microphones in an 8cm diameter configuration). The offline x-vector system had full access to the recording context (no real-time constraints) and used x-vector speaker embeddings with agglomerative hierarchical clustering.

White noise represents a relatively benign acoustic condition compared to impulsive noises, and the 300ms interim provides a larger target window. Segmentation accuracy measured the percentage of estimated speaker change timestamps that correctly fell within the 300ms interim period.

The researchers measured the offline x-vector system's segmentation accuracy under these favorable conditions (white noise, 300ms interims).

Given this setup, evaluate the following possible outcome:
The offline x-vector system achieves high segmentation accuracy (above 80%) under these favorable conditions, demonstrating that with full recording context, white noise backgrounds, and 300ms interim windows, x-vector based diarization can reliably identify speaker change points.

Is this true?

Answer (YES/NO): YES